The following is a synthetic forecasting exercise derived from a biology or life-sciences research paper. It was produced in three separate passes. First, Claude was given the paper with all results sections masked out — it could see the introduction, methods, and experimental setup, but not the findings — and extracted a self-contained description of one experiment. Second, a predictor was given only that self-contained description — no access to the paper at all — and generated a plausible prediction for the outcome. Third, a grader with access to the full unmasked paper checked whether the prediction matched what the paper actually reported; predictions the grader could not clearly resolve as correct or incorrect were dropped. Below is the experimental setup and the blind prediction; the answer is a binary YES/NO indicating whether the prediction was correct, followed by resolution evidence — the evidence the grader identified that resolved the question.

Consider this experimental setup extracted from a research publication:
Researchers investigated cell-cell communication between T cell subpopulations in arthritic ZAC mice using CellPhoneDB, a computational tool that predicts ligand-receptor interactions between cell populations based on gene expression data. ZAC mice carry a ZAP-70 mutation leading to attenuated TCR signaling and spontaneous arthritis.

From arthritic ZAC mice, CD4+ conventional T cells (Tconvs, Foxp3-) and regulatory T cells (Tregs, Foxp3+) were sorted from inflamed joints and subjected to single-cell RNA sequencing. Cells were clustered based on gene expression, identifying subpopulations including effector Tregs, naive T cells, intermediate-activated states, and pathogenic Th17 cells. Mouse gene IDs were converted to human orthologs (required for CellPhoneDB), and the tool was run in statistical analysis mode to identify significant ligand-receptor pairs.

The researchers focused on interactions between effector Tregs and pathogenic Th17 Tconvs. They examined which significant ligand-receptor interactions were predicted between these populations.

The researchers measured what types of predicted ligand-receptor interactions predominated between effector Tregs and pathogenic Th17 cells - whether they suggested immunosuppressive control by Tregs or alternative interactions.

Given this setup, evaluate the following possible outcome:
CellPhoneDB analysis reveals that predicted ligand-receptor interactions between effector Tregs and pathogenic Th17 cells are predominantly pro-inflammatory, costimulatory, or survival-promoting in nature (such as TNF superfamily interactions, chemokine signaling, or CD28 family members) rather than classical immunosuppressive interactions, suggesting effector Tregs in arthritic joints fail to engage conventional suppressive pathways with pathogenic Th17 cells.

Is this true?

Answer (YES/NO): YES